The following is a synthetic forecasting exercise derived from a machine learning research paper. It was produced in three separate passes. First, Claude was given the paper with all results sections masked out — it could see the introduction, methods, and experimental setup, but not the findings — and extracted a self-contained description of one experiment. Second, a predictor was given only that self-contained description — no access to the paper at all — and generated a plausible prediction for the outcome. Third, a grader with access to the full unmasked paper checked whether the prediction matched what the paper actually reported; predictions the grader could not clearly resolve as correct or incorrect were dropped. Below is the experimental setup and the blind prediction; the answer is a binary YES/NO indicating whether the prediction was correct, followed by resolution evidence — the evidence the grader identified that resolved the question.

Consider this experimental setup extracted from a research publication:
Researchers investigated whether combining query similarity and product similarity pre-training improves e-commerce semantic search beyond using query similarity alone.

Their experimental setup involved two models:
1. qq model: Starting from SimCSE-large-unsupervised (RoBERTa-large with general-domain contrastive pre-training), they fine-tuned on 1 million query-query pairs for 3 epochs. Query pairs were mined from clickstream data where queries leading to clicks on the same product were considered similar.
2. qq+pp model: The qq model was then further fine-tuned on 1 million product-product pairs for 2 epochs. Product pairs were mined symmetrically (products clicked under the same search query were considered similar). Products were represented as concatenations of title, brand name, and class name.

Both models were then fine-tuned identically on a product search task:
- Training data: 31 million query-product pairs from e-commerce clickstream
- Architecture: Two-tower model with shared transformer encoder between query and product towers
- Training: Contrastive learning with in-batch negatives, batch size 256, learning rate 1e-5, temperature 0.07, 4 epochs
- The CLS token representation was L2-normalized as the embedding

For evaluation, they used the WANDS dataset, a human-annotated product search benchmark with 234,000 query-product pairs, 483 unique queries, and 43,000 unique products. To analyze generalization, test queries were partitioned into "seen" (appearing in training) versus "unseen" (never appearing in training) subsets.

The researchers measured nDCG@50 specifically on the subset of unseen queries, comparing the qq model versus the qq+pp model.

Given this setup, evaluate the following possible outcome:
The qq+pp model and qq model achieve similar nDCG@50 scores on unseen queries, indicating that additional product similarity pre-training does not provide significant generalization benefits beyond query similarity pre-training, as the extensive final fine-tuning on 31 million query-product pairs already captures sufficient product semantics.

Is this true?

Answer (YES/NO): YES